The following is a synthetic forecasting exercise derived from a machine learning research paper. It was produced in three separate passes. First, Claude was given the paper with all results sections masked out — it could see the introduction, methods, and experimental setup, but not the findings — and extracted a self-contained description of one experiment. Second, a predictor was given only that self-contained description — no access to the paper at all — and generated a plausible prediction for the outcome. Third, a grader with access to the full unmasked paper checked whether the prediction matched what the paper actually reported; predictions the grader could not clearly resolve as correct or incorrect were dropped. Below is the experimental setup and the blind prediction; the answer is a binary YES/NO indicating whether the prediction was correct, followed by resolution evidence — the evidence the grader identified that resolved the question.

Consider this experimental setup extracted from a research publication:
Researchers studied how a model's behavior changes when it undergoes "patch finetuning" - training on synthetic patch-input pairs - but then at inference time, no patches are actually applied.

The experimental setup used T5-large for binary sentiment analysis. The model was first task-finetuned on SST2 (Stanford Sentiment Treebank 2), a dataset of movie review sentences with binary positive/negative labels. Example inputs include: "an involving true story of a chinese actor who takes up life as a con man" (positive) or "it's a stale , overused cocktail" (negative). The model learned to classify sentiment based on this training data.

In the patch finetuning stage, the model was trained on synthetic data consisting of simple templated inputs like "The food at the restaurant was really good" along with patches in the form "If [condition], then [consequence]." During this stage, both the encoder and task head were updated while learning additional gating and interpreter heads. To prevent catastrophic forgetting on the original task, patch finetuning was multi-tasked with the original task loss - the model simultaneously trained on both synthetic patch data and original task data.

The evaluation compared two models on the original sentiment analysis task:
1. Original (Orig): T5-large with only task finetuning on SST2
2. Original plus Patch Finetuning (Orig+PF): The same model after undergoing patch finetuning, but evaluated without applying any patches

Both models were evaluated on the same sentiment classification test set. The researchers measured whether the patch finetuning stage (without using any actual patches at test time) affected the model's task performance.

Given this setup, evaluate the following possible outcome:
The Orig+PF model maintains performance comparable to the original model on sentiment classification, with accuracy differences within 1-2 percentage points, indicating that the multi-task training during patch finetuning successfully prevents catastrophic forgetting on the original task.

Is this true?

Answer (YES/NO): YES